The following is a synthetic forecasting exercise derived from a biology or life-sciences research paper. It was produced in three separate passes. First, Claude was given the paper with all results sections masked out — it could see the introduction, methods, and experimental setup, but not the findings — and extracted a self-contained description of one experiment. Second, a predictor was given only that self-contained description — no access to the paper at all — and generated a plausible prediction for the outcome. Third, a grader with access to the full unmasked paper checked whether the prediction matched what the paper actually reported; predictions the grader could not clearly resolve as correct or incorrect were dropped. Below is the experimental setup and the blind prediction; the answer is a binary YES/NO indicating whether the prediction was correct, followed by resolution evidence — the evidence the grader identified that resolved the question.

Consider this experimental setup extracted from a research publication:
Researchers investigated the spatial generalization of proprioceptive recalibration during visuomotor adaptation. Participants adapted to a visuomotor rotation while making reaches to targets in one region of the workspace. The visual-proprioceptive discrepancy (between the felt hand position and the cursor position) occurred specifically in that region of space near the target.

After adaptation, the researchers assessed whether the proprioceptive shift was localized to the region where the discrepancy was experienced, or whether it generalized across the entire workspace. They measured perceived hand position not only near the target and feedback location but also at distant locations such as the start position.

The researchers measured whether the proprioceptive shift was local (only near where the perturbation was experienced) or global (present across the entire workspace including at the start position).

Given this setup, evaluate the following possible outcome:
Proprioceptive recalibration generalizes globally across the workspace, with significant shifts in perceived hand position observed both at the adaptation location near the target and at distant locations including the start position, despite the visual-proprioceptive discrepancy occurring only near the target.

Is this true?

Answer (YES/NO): YES